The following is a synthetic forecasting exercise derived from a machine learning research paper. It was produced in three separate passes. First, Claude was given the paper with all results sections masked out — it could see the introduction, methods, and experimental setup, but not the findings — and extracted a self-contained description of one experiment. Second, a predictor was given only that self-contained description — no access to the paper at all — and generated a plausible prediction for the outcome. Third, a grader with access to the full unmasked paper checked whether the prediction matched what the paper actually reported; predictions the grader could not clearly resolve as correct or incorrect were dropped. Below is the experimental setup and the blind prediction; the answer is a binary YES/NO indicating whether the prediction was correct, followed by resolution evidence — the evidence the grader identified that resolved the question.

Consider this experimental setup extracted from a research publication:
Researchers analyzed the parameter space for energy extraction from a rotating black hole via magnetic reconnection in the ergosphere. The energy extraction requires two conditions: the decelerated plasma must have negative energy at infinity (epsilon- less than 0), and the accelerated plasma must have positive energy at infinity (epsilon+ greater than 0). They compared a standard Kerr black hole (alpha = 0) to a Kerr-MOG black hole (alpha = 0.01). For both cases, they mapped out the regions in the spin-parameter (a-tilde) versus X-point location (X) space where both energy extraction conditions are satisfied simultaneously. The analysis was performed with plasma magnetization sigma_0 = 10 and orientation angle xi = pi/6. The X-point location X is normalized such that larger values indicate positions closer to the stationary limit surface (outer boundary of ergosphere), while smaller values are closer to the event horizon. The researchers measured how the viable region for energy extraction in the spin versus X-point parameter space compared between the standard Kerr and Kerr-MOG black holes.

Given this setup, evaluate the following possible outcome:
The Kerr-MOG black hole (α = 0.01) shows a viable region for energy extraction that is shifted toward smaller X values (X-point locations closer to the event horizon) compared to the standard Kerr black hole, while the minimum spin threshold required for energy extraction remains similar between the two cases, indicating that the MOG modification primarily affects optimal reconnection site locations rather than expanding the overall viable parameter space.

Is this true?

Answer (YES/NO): NO